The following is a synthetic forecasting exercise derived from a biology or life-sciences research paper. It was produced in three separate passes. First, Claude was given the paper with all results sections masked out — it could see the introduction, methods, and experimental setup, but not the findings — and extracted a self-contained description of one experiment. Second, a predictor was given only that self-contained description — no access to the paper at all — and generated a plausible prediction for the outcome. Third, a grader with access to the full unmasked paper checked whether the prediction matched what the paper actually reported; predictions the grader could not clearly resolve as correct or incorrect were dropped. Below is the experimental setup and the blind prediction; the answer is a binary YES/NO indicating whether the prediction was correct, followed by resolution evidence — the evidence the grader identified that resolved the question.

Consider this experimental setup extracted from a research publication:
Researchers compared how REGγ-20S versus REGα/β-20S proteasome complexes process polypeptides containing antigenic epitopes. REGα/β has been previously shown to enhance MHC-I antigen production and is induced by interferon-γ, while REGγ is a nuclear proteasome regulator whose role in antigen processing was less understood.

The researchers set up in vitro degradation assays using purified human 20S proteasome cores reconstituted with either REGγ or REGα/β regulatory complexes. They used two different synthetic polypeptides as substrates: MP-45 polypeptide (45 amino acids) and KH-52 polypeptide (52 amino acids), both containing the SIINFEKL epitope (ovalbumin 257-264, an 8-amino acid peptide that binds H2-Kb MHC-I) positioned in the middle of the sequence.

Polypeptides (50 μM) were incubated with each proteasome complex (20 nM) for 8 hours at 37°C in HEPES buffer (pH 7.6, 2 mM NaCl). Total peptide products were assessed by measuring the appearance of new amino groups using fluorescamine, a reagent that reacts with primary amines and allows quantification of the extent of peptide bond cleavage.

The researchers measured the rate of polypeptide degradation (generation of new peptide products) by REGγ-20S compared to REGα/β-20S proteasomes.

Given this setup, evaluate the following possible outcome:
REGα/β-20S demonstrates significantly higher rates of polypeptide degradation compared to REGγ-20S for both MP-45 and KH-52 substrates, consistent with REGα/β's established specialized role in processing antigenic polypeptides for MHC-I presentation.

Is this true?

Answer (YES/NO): NO